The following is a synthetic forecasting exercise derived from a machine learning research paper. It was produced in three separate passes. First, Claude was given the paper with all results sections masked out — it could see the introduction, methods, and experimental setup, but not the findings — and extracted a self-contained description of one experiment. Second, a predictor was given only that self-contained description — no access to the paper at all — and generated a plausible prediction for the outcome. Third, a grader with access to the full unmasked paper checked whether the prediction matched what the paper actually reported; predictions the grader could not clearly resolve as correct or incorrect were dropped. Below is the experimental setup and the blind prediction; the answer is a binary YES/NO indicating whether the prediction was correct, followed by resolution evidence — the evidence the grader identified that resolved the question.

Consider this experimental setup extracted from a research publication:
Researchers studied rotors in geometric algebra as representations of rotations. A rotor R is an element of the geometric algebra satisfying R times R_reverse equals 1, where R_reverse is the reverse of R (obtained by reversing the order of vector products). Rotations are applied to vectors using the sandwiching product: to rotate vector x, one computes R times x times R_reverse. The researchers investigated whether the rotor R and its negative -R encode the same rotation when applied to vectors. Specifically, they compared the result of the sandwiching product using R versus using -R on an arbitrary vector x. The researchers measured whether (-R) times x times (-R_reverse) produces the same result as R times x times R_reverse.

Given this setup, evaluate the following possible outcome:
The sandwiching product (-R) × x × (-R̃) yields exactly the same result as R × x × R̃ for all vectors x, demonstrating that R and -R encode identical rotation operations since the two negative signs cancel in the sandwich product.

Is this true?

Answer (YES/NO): YES